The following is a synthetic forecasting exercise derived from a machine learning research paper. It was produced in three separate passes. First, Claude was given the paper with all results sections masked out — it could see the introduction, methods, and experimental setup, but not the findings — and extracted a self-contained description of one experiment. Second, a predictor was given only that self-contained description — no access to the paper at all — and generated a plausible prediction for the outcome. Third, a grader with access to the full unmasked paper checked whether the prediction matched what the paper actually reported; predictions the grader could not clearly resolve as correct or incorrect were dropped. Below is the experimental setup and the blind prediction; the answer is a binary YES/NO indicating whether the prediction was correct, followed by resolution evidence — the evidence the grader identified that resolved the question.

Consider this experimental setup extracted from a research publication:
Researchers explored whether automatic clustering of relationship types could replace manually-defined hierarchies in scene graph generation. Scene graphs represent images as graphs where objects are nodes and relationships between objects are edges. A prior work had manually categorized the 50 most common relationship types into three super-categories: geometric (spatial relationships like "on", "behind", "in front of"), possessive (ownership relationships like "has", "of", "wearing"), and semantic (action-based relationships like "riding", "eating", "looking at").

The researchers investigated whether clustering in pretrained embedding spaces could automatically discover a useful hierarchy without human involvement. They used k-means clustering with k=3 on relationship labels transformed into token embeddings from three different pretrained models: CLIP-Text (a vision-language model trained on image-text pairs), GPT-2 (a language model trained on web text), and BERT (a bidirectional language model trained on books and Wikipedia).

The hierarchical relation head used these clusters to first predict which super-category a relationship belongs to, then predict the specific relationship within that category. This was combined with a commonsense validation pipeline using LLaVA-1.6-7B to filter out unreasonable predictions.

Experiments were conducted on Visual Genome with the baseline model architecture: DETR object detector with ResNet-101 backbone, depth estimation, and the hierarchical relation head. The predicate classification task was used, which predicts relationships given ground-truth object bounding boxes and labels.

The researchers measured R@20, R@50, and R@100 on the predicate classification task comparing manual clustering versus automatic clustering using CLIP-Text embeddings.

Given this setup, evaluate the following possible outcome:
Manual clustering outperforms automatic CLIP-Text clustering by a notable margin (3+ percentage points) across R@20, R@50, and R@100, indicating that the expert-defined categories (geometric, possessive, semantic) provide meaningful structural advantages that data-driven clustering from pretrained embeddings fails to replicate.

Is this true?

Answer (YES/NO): NO